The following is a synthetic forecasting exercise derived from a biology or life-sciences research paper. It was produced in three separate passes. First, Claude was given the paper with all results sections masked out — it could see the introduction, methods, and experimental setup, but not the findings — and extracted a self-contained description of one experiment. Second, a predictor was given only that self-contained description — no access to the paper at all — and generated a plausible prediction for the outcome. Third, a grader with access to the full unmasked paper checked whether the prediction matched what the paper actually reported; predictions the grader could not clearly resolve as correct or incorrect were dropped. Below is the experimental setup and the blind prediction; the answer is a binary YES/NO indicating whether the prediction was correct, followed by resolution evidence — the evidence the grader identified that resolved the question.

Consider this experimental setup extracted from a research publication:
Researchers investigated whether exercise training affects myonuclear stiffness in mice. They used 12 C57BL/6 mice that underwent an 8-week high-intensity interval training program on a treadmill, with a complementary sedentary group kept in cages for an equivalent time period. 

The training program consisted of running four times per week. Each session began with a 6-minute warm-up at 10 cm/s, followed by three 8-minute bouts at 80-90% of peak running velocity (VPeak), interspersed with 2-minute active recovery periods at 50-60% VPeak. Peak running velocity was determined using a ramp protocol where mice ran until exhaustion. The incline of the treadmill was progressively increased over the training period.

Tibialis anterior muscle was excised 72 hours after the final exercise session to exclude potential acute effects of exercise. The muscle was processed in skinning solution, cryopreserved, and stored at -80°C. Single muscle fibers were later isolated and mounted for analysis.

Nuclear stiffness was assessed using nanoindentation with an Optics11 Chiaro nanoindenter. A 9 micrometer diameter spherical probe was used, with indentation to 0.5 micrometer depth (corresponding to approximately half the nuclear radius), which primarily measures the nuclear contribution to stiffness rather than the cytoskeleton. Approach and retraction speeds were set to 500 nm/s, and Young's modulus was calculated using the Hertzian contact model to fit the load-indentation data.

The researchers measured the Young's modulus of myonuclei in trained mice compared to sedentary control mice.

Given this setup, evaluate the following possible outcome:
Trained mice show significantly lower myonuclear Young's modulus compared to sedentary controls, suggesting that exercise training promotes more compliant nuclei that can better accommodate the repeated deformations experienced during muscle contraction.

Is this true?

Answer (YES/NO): NO